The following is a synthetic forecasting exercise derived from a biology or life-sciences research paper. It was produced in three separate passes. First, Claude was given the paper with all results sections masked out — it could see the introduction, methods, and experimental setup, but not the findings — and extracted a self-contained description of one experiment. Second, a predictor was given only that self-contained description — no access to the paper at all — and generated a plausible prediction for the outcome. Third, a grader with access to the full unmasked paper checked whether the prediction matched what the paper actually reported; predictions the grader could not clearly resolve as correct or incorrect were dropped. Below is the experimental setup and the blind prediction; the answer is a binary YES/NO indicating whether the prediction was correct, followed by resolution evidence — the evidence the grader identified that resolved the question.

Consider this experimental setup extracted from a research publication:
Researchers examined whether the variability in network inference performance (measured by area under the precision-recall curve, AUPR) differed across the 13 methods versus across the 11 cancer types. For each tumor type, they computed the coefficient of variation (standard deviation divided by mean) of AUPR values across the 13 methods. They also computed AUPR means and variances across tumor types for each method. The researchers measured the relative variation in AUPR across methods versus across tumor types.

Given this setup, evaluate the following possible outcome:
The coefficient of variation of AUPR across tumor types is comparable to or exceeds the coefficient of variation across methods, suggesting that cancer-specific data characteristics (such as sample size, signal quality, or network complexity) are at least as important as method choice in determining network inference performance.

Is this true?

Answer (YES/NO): YES